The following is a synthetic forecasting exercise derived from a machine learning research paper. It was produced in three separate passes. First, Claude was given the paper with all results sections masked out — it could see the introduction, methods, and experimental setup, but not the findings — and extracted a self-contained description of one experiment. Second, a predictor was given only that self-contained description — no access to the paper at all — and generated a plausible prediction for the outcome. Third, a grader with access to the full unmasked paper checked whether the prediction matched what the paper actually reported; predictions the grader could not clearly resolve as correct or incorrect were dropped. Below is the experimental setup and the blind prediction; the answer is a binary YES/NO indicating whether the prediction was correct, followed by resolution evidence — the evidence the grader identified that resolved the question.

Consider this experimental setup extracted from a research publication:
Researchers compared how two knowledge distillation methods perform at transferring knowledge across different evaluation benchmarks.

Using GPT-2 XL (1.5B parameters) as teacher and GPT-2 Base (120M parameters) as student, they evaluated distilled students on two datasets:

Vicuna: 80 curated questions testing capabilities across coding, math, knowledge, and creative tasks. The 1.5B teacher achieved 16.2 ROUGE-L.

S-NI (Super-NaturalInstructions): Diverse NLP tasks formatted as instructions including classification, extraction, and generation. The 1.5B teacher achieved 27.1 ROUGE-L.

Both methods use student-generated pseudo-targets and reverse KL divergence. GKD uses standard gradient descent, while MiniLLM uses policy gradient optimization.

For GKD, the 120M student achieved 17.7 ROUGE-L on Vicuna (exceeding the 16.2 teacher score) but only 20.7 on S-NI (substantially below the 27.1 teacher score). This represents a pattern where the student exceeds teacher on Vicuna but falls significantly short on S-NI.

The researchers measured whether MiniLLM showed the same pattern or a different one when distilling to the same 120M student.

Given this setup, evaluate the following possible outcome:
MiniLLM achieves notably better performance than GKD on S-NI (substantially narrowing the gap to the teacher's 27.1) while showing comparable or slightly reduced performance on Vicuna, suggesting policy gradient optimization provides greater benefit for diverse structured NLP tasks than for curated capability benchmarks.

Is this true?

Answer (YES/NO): YES